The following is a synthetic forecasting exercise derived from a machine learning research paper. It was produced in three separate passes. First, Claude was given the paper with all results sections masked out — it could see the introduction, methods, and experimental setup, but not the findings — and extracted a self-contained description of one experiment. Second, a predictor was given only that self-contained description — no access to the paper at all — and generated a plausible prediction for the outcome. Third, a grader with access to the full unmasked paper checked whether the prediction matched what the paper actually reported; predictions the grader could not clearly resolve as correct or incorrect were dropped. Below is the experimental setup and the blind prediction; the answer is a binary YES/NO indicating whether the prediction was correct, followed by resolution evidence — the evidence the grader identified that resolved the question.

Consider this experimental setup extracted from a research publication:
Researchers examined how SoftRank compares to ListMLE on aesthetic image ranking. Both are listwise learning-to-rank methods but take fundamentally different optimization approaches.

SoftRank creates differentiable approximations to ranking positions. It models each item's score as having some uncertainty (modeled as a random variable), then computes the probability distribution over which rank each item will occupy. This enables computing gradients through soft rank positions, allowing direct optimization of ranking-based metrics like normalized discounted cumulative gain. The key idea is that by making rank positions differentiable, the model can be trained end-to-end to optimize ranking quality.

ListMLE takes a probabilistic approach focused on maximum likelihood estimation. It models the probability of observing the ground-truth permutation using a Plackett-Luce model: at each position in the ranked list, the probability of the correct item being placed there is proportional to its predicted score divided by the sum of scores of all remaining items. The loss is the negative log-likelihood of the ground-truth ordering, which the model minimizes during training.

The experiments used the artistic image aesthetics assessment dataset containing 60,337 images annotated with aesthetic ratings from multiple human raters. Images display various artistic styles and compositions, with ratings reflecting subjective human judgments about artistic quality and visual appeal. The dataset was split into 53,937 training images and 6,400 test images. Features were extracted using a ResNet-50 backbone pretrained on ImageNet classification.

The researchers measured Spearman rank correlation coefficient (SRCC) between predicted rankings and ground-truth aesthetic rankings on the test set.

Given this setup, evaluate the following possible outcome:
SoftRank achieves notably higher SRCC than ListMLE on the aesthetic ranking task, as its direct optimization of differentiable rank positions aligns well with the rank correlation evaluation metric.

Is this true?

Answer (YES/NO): NO